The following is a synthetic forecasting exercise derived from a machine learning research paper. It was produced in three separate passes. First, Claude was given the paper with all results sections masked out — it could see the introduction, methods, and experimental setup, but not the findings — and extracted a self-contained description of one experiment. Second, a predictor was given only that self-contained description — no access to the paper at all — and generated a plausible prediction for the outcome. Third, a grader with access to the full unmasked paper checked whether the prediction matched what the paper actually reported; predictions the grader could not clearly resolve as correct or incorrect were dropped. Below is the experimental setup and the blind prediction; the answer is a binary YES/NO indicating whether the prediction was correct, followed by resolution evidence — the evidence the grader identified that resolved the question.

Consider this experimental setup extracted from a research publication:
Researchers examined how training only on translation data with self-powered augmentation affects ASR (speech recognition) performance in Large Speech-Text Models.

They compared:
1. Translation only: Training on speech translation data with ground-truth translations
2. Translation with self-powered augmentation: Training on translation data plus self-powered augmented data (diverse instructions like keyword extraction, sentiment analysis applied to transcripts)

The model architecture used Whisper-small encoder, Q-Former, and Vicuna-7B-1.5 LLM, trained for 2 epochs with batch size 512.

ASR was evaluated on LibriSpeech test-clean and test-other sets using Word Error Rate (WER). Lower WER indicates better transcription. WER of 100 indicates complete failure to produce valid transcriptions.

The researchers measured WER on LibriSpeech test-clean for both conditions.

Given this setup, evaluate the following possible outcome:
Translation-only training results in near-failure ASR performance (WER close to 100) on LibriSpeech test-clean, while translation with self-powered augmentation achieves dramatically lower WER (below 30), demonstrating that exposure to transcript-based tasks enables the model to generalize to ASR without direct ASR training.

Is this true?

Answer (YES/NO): NO